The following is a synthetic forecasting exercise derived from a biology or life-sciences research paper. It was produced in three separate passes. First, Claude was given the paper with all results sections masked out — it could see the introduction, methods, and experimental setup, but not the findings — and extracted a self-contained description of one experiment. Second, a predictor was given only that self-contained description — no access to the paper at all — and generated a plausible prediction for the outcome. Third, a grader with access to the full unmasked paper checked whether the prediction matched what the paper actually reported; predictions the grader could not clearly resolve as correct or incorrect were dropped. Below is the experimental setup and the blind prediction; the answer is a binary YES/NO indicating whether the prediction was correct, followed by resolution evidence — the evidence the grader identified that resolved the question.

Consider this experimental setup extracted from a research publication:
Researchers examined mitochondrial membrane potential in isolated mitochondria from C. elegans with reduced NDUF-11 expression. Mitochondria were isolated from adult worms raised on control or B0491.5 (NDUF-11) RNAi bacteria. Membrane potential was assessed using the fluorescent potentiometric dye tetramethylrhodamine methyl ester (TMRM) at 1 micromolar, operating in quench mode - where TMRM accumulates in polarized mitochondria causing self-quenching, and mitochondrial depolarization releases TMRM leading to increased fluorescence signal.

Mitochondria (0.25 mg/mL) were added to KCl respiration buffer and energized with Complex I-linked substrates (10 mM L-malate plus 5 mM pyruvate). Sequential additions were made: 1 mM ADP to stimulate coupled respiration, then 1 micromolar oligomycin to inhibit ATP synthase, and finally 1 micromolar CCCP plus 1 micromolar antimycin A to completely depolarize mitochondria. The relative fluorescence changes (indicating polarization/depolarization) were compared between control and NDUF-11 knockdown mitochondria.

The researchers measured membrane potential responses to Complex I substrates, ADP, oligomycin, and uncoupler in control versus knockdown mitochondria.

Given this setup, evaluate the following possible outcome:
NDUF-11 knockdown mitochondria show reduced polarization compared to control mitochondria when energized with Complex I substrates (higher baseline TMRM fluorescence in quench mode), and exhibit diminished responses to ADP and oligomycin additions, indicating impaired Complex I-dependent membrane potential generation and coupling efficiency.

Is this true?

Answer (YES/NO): NO